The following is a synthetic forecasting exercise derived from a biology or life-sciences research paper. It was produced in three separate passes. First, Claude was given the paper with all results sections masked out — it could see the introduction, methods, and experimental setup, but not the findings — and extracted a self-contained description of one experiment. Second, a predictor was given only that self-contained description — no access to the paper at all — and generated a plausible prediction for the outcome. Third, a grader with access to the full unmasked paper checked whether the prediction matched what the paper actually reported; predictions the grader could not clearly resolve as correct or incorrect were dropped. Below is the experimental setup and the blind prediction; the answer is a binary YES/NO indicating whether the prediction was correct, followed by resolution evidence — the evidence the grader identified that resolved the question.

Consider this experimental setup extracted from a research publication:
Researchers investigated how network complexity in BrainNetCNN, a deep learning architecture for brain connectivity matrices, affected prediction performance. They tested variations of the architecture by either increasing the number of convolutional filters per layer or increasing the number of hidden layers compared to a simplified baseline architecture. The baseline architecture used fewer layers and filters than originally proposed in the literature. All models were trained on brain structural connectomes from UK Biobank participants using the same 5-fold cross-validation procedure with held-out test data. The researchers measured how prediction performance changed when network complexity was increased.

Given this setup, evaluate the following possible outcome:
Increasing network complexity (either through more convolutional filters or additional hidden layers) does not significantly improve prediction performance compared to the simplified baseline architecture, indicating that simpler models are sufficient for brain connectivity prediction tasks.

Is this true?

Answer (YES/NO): YES